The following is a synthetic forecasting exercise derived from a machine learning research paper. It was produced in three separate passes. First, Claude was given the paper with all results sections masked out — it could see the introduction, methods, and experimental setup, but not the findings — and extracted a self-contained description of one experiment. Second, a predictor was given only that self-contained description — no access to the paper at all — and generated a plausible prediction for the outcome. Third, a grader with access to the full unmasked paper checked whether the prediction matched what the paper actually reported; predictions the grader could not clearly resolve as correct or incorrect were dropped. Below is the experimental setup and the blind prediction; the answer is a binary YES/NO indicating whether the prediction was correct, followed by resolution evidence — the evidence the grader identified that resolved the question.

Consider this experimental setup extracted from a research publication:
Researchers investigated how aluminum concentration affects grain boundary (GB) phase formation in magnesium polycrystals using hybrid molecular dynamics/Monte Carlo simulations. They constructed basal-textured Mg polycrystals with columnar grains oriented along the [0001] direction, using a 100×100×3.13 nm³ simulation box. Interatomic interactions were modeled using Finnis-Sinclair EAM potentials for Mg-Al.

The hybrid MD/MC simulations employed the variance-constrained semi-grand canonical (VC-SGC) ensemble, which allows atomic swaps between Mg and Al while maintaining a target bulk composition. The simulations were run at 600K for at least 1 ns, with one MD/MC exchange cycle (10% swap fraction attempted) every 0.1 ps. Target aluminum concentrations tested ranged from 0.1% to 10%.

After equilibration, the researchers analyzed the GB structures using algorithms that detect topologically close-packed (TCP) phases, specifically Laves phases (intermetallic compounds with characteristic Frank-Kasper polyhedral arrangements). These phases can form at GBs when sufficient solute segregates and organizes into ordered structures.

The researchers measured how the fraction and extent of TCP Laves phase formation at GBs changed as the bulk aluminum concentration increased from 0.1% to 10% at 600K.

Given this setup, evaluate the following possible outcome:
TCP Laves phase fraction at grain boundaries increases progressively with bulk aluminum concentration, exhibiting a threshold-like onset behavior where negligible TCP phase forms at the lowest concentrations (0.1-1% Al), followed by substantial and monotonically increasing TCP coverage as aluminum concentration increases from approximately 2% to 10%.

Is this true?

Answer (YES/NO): NO